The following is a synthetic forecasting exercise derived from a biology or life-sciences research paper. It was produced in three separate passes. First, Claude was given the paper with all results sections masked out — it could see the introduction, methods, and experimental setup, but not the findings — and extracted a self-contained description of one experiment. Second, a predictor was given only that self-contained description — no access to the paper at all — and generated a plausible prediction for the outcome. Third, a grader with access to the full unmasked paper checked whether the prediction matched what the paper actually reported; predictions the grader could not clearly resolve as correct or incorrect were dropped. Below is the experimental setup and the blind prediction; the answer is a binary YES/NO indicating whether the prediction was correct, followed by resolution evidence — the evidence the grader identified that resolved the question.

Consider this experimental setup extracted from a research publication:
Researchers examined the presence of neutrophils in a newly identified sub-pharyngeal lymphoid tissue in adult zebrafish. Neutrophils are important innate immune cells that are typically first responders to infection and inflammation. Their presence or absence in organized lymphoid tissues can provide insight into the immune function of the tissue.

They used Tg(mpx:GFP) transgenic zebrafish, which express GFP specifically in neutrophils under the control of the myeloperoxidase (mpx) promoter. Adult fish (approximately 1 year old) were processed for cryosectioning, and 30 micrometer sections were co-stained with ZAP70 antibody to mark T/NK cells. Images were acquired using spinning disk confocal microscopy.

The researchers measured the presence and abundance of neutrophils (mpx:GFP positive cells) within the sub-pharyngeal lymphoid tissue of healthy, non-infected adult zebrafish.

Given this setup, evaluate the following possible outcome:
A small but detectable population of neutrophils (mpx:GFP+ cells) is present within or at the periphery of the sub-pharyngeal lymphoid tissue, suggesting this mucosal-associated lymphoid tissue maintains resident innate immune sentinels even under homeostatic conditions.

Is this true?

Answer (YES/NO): YES